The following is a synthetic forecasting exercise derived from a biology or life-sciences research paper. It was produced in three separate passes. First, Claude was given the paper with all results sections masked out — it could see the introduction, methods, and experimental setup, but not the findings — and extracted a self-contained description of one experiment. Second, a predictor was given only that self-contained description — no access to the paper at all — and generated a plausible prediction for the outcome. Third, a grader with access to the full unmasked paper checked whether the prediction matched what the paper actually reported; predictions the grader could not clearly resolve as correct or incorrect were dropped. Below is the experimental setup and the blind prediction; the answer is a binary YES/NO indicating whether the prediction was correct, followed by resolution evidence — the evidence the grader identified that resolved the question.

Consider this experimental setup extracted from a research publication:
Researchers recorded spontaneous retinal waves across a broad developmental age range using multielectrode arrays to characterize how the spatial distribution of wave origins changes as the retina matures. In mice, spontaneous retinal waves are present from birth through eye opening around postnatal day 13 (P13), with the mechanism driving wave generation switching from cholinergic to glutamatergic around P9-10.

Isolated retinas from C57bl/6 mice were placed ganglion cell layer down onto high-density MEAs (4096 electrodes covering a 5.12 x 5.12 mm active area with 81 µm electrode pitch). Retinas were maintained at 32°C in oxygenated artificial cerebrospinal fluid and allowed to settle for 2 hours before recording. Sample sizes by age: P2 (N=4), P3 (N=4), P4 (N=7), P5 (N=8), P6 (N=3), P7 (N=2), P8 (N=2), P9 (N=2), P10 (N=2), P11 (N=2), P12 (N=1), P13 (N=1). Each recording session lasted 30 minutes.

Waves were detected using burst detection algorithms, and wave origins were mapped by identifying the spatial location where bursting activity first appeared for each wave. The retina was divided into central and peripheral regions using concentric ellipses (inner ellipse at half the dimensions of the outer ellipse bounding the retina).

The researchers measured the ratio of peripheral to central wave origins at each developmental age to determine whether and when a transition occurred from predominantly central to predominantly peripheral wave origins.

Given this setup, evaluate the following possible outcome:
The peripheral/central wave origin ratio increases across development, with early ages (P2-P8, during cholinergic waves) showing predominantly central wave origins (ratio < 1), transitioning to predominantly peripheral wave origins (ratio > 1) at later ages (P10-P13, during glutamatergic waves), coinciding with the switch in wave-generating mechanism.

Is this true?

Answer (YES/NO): NO